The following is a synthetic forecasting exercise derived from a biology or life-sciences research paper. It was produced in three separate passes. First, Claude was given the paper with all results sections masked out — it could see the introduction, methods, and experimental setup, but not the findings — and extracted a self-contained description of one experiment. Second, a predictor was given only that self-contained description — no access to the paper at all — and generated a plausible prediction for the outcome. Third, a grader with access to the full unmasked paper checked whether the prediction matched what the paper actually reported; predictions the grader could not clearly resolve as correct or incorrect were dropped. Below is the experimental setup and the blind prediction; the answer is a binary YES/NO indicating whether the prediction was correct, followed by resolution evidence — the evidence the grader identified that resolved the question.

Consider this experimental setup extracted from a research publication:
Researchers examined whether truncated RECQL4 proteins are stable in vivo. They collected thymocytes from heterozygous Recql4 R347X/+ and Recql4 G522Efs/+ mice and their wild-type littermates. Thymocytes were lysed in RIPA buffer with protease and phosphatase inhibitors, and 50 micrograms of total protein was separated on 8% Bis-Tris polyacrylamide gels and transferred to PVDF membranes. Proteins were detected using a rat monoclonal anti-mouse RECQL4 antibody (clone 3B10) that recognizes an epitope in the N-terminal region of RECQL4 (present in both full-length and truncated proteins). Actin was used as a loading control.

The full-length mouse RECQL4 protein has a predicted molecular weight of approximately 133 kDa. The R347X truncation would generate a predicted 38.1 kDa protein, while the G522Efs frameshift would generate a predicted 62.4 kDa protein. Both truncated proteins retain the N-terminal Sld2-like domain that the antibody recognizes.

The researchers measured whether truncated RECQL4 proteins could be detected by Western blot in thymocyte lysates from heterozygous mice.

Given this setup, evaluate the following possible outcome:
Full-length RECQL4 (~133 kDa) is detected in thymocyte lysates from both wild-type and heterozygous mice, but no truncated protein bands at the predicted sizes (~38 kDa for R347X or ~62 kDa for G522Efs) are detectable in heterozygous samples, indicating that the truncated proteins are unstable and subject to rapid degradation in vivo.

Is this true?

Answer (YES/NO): NO